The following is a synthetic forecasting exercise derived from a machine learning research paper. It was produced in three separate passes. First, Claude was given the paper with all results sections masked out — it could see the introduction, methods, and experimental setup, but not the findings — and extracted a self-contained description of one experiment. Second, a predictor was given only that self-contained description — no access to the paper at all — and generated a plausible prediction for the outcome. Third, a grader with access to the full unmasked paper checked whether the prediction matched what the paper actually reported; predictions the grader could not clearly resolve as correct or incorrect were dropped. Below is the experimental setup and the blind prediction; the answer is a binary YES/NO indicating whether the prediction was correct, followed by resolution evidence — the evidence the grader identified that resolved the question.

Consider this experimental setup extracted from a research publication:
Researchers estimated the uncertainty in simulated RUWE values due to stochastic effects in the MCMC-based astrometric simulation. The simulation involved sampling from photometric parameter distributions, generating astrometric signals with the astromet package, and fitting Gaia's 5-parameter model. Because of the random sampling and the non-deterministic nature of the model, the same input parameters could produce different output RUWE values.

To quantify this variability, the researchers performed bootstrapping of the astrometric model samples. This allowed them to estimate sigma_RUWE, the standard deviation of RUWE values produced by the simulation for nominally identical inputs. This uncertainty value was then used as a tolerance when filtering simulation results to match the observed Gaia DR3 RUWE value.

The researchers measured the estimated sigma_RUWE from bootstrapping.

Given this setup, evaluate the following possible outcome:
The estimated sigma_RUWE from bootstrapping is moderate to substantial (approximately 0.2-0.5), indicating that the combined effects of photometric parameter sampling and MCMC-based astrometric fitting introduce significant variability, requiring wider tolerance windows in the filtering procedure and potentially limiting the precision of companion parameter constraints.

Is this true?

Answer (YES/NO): NO